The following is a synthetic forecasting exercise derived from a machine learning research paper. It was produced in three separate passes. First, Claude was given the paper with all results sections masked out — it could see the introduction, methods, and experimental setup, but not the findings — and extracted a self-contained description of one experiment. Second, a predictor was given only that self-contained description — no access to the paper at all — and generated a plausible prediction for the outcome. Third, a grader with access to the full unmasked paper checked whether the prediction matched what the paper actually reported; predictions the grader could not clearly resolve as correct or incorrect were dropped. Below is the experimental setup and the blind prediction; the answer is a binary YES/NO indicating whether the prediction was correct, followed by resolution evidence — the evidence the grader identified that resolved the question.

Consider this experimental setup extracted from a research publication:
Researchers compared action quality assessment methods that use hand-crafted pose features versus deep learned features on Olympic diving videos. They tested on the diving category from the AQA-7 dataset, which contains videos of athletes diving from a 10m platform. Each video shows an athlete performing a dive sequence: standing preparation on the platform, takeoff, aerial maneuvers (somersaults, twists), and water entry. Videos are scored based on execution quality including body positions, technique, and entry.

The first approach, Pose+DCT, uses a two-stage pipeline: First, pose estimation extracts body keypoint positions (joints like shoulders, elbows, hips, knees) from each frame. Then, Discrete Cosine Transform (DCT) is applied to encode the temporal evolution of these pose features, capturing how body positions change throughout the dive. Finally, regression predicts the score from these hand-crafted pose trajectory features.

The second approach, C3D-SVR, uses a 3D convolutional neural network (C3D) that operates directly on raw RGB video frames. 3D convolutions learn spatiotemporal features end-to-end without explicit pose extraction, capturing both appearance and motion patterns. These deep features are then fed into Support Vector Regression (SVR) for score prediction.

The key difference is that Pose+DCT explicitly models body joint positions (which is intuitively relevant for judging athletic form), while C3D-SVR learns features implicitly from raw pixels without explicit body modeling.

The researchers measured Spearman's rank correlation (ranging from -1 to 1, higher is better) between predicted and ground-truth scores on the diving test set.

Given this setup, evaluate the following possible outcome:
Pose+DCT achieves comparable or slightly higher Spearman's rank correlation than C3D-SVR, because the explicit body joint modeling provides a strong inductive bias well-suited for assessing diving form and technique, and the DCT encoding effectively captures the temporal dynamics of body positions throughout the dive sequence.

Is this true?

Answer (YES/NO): NO